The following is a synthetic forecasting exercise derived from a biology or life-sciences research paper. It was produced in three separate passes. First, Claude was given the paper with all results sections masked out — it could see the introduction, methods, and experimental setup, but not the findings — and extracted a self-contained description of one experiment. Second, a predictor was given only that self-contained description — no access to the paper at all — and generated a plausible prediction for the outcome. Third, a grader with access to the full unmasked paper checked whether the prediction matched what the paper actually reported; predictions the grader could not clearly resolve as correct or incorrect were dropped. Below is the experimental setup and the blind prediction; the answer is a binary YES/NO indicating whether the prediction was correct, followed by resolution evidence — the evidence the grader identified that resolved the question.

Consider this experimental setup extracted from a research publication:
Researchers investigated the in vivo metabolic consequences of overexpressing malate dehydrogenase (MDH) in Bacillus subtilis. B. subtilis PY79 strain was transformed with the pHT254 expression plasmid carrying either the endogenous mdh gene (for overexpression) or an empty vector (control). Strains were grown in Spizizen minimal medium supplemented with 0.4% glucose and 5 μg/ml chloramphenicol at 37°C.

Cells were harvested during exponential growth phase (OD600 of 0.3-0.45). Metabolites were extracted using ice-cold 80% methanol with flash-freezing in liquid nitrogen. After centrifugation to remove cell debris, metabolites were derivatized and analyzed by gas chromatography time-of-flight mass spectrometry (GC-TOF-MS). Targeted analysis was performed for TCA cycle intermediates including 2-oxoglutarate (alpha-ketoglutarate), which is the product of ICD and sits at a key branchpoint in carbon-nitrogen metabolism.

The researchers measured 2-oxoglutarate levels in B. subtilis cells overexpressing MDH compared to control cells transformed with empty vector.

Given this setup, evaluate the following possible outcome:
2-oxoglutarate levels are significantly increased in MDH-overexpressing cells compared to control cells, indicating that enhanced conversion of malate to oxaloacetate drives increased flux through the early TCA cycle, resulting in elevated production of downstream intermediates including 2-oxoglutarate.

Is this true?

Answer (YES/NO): NO